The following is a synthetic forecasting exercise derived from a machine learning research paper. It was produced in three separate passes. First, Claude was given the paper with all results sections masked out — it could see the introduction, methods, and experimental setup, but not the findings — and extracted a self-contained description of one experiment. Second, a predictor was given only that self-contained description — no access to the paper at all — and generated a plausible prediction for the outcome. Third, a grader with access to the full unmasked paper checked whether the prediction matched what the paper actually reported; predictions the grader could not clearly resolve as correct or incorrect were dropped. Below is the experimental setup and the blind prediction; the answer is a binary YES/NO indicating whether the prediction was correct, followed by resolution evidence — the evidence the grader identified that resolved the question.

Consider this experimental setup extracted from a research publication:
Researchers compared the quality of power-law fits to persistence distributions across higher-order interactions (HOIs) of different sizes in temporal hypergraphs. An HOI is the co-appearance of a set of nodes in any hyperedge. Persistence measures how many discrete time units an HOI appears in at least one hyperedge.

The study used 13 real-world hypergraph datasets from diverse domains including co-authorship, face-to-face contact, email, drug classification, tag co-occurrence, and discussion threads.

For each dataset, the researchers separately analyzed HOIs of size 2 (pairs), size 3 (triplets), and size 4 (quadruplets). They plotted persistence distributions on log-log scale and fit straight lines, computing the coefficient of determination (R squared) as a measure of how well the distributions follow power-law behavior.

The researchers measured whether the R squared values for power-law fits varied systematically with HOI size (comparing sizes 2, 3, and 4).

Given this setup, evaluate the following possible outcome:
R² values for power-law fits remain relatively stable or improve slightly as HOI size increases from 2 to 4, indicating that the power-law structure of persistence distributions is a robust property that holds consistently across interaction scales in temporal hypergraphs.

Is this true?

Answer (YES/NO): YES